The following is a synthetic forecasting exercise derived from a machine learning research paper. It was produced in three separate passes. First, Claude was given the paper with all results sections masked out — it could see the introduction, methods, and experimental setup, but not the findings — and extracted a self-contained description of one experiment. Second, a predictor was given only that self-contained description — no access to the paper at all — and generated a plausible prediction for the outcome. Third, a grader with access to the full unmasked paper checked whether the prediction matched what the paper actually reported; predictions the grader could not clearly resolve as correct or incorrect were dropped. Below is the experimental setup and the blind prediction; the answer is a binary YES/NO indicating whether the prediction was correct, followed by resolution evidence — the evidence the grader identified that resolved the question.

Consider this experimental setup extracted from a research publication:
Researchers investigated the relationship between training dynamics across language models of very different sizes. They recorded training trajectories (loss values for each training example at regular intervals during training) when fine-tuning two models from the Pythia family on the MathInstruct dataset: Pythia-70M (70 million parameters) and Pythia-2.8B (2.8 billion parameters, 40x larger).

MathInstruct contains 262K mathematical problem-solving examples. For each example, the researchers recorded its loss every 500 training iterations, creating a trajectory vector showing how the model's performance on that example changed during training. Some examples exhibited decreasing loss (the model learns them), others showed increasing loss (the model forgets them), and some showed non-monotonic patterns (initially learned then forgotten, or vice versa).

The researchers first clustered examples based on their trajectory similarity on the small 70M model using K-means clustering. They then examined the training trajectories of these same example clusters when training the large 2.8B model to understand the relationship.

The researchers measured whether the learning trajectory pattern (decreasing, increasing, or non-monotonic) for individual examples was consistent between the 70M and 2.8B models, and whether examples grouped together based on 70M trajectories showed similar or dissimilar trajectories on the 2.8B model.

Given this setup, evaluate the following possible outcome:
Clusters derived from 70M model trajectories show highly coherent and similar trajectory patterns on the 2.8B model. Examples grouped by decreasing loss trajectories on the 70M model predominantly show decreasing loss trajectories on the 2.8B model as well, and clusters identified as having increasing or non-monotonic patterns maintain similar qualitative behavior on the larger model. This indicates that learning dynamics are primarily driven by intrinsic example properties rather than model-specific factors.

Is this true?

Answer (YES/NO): NO